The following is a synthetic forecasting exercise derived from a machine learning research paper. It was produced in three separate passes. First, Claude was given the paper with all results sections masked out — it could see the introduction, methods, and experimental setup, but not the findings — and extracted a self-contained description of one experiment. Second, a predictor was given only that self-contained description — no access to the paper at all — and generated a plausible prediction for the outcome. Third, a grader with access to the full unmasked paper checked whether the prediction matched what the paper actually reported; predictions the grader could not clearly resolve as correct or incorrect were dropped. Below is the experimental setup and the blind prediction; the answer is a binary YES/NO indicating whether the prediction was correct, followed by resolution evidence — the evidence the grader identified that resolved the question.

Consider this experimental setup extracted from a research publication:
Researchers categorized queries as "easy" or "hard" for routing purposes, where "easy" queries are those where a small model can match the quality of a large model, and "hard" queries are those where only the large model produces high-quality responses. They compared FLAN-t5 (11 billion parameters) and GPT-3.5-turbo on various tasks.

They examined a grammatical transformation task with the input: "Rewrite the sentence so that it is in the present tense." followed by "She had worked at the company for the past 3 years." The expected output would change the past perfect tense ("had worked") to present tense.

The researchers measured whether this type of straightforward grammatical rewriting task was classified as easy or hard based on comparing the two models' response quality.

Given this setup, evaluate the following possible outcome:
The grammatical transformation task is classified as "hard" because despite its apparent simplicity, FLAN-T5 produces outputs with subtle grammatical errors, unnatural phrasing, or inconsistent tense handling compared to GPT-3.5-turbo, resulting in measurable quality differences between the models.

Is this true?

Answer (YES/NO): NO